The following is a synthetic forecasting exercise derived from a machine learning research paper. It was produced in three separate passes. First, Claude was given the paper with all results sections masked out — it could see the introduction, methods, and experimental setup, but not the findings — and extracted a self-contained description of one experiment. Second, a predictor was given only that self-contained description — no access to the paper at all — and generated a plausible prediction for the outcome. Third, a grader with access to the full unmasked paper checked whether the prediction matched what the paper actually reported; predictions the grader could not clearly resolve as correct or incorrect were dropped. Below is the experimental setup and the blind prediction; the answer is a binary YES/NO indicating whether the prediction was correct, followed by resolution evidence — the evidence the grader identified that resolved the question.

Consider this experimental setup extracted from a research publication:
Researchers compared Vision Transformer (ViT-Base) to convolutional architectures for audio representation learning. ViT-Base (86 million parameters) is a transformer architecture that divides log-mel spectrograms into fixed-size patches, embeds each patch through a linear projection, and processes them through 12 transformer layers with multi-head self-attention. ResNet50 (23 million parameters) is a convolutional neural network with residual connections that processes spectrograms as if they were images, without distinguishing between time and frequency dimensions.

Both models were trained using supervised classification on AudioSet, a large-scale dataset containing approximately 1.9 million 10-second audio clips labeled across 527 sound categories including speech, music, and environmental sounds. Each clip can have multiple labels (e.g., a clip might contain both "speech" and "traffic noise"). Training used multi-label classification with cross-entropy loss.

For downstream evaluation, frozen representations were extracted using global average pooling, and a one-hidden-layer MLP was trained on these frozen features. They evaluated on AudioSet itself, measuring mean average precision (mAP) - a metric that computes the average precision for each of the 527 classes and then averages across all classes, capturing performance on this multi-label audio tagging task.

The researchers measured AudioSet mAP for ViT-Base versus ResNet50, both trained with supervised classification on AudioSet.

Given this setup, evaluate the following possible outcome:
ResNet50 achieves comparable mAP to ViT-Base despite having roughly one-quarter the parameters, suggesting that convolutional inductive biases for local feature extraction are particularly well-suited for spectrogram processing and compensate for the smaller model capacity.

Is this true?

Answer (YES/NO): NO